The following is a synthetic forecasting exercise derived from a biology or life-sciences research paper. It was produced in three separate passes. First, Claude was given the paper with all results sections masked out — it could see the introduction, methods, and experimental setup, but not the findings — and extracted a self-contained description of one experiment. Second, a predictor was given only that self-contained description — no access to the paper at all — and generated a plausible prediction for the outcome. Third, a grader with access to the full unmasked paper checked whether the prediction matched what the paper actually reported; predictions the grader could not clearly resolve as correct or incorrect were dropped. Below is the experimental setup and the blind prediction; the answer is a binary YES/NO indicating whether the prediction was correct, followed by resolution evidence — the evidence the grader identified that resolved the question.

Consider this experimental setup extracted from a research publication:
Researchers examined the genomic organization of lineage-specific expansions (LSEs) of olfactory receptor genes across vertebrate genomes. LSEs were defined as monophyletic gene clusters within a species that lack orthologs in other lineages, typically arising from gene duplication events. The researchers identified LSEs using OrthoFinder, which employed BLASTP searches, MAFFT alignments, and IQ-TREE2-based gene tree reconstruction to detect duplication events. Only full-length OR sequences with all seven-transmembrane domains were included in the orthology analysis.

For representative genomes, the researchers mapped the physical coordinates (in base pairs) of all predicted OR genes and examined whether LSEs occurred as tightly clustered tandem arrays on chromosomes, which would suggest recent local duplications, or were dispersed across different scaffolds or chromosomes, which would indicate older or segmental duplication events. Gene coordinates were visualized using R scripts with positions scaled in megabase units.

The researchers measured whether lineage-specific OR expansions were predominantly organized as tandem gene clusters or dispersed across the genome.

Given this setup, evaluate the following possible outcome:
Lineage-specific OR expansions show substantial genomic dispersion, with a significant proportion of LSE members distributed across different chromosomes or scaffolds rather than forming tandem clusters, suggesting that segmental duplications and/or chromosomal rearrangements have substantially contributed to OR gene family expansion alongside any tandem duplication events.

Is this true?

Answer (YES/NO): NO